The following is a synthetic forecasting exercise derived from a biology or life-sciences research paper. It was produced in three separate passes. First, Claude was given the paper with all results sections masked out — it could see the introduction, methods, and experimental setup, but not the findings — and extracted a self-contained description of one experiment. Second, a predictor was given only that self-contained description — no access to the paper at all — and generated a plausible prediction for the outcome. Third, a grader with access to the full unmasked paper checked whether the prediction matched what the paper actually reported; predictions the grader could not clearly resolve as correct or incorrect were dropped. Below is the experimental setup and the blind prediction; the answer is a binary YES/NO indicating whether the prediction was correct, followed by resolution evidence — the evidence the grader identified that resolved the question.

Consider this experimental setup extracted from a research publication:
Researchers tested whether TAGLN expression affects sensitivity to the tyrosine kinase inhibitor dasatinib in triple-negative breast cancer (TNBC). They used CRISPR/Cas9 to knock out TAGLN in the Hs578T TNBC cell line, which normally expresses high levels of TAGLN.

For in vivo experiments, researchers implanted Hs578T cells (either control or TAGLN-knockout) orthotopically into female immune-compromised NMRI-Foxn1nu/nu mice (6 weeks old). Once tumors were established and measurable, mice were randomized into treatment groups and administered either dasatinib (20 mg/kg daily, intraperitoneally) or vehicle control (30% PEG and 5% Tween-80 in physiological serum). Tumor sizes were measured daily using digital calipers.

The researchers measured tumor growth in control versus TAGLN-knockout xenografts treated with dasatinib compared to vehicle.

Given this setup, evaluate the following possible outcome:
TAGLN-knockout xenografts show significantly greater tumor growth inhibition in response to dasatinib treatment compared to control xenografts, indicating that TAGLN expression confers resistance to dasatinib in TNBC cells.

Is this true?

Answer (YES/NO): NO